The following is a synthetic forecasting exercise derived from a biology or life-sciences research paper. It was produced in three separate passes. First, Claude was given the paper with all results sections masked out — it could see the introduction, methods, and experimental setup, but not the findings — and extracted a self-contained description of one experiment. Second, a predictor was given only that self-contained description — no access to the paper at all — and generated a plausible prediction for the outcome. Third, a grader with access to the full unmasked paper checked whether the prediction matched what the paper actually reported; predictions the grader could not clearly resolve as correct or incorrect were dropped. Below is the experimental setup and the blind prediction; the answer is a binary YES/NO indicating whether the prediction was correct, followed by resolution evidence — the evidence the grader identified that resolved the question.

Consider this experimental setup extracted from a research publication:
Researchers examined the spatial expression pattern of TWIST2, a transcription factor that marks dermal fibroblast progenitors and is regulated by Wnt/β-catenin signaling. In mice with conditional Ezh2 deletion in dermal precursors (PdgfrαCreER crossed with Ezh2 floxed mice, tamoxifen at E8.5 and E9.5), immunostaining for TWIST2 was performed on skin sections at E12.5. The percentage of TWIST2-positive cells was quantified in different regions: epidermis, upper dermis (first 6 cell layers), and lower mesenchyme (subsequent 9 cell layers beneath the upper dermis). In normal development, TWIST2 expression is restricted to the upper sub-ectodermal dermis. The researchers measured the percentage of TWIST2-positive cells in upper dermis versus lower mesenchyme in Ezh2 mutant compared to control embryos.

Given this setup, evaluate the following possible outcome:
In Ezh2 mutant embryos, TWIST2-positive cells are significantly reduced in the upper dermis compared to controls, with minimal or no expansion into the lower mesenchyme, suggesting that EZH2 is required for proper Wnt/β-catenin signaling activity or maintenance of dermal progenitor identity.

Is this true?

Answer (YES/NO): NO